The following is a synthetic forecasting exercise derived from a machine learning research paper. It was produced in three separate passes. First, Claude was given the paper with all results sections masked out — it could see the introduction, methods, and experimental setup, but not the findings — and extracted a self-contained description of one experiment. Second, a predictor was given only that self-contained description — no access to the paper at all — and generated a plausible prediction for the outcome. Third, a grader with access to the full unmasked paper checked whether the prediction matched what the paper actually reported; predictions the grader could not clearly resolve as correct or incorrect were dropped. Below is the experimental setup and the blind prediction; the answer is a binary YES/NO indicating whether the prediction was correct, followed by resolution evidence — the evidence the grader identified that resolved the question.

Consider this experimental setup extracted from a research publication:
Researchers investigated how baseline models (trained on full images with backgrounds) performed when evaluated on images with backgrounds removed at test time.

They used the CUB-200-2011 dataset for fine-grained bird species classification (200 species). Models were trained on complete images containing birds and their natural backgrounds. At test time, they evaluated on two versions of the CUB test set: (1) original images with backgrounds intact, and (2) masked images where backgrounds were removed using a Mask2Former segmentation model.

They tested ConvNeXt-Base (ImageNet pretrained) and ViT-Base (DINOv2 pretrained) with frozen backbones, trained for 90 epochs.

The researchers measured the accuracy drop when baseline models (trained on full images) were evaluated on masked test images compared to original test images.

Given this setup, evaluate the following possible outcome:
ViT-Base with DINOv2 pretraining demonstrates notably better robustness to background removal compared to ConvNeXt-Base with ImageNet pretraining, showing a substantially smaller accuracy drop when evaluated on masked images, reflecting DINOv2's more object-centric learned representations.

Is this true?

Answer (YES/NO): YES